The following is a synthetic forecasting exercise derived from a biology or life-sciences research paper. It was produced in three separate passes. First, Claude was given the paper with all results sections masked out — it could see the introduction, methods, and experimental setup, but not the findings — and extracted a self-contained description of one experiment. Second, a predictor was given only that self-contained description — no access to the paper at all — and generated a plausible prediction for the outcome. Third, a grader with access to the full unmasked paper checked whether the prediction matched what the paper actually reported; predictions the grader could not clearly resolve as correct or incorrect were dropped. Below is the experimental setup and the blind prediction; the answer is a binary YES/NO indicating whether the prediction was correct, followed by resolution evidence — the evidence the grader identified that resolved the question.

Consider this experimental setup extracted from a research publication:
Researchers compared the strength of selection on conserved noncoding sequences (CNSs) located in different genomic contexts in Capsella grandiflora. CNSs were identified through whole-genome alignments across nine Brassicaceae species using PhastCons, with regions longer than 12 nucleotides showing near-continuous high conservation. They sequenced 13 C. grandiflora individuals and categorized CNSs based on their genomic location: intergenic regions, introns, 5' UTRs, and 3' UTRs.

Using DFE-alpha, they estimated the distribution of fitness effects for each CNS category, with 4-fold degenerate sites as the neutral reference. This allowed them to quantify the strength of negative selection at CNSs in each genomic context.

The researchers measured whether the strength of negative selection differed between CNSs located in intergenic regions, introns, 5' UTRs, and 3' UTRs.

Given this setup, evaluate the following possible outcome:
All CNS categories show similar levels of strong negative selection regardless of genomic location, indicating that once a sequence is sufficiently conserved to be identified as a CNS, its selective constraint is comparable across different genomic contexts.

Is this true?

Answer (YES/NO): NO